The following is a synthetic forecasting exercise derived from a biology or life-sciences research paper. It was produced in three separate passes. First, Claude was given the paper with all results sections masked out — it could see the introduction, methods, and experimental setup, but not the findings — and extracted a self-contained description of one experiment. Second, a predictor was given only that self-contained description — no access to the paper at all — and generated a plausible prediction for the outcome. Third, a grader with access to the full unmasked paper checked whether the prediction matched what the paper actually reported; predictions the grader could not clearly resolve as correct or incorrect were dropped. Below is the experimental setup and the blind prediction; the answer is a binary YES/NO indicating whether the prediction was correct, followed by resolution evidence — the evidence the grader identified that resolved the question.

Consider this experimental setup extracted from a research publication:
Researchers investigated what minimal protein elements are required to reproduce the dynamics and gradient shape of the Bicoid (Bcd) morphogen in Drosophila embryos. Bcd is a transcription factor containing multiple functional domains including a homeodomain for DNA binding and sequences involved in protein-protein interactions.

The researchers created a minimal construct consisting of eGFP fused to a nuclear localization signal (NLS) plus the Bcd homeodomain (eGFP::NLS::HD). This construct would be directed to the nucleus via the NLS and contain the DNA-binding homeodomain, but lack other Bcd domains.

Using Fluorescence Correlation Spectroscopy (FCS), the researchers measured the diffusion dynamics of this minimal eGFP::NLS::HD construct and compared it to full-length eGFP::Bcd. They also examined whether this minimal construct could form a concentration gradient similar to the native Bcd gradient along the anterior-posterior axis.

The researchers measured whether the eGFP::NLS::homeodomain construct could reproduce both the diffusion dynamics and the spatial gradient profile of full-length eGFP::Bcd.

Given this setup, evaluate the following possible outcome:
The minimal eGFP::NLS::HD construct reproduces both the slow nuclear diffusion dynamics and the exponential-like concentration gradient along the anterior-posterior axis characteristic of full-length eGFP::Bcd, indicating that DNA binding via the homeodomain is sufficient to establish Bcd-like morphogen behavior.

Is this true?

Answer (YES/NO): NO